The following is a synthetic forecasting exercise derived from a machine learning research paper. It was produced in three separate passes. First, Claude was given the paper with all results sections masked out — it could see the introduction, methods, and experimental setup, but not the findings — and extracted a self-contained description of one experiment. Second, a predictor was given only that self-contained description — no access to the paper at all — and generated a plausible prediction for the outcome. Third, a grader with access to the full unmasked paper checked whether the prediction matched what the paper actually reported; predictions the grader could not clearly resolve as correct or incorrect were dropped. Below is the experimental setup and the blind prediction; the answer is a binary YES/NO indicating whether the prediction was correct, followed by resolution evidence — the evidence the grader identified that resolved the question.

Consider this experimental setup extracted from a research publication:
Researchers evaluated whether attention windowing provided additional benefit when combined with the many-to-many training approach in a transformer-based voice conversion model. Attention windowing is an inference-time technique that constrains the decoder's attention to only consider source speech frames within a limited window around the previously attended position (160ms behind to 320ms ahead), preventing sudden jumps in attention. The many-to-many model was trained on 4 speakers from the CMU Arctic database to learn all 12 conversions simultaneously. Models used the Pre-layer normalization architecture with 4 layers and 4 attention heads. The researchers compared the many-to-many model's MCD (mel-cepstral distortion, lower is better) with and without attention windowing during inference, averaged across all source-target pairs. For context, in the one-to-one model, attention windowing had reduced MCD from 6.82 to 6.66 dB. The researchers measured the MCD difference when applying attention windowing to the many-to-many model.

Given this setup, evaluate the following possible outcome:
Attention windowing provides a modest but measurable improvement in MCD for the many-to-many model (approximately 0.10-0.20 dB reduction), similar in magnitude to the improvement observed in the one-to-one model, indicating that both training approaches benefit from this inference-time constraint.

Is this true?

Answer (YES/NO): NO